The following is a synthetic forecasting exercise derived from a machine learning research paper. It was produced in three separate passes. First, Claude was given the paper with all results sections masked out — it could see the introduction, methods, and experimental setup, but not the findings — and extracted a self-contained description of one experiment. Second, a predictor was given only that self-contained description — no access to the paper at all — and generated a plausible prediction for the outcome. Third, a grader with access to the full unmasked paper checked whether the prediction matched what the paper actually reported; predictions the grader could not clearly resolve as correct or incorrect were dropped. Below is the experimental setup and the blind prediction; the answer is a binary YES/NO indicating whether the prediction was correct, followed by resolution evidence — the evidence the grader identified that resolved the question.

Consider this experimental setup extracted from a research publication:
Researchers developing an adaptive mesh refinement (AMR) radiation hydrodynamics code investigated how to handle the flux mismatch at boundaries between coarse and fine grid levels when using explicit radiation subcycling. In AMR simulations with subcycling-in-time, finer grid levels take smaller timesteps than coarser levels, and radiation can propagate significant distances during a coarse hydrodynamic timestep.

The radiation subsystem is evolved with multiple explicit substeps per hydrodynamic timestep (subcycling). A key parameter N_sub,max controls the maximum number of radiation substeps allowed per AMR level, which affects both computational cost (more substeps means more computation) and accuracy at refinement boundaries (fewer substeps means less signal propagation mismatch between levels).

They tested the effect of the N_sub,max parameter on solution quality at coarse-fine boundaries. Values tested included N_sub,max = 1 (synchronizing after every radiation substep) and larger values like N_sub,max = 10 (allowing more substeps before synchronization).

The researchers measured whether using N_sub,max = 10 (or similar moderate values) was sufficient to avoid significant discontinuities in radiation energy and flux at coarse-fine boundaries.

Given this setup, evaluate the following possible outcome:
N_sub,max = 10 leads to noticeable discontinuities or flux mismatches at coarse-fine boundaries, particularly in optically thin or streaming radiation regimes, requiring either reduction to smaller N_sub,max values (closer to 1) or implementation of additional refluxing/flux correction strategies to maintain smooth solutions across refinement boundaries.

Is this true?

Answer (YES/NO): NO